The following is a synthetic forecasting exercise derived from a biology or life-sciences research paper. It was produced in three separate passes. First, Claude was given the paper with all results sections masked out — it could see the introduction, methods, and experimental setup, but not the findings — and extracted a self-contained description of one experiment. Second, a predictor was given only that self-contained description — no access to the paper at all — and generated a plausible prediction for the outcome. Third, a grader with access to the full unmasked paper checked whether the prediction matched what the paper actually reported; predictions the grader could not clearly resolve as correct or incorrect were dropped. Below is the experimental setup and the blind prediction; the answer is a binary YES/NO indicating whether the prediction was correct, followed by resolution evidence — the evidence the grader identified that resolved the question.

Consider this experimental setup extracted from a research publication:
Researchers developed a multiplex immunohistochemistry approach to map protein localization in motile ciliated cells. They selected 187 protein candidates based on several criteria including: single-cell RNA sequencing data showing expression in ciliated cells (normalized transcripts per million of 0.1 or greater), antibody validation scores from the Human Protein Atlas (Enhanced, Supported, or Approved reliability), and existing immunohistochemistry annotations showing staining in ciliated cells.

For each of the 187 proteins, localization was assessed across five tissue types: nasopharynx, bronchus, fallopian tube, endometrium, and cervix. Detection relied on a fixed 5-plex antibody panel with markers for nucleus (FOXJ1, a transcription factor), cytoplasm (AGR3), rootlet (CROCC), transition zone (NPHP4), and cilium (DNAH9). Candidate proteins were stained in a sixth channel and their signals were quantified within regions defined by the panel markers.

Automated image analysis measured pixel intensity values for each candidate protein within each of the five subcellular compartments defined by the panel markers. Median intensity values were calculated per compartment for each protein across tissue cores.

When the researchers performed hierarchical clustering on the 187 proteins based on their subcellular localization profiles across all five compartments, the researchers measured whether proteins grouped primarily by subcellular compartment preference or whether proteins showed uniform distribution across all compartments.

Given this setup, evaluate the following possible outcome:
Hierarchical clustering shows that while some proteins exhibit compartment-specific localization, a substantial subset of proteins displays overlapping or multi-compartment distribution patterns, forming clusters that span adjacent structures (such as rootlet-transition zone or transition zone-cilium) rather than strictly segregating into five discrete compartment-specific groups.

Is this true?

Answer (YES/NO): YES